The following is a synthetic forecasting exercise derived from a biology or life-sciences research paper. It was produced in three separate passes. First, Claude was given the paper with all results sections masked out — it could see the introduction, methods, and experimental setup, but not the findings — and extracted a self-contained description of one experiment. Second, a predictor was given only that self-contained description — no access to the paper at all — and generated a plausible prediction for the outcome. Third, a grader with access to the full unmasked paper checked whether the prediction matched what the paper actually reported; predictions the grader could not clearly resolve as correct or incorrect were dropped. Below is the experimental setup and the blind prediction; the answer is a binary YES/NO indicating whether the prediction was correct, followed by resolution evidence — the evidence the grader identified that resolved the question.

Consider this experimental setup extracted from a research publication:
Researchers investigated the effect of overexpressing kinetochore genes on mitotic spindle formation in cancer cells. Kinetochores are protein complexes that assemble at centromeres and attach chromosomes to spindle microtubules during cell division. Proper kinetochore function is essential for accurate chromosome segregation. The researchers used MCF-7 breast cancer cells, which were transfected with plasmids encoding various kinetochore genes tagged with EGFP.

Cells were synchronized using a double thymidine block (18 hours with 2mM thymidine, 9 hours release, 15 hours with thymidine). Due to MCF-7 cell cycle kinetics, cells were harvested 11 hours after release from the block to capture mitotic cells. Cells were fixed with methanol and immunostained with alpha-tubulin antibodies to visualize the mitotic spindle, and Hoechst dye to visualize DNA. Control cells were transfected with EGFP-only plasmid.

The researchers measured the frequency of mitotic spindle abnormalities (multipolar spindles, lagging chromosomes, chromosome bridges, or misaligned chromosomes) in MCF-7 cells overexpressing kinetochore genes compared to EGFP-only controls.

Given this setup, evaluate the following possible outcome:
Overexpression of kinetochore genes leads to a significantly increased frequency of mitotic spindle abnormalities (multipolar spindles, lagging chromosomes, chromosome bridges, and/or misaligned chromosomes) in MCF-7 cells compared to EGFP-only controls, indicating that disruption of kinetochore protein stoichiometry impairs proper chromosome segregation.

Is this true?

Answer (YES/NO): NO